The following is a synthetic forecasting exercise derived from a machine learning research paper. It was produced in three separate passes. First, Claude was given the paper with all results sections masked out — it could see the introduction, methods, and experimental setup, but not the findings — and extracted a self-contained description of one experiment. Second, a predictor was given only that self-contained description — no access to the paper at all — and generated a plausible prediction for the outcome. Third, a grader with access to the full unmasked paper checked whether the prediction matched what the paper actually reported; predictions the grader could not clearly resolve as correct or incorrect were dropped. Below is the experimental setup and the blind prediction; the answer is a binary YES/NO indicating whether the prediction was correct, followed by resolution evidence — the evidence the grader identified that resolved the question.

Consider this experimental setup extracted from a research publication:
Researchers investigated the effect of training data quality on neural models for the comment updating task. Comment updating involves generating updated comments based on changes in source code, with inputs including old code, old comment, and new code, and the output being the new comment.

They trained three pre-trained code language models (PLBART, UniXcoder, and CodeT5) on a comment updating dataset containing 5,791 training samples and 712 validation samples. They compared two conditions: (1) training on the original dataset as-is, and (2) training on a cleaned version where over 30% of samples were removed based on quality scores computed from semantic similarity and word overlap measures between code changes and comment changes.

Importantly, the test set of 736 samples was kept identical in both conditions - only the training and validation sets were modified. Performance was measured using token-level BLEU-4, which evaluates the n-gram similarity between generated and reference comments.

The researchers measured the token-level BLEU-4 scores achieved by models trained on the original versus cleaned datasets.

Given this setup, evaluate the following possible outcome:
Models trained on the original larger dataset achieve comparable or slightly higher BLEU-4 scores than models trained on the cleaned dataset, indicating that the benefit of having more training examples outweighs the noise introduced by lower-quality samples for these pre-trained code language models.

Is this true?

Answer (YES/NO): NO